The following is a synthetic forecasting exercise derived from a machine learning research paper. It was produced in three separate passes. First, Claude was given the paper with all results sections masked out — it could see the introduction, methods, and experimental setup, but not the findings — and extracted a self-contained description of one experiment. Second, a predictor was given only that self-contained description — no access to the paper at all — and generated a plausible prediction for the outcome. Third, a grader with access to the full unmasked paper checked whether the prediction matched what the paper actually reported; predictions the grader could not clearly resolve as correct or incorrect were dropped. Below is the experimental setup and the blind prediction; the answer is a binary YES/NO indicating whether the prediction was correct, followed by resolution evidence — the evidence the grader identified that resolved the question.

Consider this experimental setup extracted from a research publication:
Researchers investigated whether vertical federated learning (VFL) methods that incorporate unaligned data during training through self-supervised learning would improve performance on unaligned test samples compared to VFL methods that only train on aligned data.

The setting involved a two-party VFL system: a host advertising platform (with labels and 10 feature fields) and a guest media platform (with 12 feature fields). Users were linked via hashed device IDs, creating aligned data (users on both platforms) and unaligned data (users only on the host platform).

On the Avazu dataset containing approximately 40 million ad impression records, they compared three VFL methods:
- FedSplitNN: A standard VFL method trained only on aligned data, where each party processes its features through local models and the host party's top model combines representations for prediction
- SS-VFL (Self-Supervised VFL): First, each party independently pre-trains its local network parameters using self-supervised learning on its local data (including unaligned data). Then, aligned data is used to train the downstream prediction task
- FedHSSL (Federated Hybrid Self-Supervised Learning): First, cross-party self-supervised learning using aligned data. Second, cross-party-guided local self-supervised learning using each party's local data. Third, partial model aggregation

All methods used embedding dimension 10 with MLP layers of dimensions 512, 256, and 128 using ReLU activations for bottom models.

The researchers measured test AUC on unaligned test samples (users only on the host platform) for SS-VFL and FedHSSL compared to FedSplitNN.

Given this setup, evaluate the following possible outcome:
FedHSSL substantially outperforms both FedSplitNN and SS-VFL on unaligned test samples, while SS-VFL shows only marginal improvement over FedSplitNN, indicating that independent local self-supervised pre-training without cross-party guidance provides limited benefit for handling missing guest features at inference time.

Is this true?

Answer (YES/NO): NO